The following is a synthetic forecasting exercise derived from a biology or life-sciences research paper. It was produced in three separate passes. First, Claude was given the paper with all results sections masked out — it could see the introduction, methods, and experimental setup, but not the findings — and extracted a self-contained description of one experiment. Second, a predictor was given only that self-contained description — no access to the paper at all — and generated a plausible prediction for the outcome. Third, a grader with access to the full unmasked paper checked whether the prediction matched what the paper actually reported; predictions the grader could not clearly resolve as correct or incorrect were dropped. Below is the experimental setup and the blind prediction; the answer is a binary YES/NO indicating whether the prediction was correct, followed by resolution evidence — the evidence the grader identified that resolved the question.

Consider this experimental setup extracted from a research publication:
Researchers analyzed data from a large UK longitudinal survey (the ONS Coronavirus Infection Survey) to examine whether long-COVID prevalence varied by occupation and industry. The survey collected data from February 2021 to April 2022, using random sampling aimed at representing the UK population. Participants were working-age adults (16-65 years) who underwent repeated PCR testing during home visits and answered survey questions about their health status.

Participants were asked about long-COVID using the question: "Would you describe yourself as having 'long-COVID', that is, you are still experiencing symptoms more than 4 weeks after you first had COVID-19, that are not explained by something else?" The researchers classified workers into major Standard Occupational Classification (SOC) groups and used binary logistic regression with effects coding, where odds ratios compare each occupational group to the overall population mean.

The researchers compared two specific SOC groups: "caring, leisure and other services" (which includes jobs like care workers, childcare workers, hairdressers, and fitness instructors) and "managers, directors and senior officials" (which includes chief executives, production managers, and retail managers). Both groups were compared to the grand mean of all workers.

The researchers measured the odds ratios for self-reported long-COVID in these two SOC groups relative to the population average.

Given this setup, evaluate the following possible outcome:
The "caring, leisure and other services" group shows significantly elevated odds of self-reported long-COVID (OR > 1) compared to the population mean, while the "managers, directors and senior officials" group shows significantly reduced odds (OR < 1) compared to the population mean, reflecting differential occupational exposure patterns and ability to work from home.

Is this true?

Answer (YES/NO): NO